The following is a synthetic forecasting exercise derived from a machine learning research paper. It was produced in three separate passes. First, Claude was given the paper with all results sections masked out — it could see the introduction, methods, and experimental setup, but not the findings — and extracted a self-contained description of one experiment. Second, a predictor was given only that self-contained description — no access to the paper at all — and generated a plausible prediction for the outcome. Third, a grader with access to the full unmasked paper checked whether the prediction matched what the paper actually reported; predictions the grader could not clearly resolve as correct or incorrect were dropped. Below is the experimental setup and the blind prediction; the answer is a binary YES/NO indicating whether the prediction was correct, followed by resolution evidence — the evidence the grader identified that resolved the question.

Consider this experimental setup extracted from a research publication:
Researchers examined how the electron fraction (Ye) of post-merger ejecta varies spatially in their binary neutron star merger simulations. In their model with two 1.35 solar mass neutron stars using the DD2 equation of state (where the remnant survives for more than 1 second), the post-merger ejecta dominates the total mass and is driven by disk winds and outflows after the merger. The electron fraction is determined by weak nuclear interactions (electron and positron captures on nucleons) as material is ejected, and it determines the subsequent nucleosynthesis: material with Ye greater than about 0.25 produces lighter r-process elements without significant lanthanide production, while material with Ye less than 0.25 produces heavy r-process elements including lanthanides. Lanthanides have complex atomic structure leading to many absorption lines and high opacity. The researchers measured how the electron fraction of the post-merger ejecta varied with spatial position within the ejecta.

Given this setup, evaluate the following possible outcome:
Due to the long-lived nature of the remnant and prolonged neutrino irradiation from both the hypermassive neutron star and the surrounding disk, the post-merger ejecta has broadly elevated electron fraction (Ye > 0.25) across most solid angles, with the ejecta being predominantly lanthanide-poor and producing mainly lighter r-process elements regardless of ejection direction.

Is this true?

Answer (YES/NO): YES